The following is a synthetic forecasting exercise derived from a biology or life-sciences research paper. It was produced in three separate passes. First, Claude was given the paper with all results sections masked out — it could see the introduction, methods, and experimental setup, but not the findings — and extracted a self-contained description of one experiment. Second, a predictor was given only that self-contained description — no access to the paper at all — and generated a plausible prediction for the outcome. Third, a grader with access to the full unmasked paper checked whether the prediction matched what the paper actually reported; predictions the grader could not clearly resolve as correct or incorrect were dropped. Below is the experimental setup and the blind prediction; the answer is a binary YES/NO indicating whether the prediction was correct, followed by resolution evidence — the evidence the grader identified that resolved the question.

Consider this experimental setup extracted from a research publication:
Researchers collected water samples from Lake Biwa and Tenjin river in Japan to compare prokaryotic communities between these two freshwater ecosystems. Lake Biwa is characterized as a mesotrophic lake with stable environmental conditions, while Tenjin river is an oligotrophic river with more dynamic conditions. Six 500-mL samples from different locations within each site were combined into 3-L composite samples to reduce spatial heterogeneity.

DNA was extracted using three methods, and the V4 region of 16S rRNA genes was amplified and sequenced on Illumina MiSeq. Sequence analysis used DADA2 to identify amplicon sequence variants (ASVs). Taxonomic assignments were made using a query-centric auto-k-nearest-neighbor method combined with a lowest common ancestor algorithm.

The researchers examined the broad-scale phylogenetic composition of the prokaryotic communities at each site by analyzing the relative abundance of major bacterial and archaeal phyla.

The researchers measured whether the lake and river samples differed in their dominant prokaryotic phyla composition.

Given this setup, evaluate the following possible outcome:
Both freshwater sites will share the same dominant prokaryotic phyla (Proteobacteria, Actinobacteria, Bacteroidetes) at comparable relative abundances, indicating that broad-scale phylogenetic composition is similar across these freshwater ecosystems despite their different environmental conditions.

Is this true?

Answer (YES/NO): NO